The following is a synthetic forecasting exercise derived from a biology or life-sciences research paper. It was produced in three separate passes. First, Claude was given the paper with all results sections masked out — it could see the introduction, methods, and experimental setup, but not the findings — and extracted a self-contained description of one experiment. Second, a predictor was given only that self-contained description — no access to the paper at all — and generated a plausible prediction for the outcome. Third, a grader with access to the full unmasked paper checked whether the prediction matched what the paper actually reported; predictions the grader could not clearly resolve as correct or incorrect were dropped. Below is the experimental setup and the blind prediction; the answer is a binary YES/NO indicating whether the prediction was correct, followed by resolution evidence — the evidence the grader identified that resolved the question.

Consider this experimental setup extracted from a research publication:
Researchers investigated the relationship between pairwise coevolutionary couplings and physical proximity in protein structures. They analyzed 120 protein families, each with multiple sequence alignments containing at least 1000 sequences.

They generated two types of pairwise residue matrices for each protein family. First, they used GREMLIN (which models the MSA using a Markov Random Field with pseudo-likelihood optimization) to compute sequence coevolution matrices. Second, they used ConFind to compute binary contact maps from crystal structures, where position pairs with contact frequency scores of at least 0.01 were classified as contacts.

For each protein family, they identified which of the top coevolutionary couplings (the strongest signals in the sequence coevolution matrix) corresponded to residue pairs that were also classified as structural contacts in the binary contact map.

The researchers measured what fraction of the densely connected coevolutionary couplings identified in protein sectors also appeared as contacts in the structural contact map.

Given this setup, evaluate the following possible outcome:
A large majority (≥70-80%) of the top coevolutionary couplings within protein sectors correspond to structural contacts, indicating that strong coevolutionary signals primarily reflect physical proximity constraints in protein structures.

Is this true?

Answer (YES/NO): NO